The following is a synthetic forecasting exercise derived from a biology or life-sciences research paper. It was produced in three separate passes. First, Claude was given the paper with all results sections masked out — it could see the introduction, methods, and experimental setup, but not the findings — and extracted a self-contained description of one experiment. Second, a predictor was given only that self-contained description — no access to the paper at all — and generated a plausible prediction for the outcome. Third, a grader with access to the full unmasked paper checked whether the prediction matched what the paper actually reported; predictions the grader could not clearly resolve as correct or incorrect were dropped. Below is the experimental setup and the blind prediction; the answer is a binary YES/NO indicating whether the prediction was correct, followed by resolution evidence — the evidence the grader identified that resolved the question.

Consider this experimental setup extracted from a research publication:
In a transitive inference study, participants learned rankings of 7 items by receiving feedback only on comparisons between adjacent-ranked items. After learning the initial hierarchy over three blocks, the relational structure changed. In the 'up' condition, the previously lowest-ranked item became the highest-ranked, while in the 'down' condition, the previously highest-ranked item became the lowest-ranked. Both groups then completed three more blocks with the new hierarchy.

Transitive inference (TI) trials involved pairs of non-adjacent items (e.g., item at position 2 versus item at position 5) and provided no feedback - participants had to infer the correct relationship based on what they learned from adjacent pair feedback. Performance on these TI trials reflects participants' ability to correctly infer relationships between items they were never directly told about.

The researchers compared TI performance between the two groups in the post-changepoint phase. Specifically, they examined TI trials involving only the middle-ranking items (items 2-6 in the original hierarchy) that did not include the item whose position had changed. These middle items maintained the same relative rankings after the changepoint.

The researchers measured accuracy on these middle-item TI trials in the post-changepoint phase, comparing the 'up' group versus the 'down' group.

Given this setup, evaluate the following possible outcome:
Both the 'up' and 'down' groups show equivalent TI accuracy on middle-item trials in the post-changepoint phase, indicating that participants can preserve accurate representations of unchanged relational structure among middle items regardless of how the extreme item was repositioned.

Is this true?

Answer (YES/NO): NO